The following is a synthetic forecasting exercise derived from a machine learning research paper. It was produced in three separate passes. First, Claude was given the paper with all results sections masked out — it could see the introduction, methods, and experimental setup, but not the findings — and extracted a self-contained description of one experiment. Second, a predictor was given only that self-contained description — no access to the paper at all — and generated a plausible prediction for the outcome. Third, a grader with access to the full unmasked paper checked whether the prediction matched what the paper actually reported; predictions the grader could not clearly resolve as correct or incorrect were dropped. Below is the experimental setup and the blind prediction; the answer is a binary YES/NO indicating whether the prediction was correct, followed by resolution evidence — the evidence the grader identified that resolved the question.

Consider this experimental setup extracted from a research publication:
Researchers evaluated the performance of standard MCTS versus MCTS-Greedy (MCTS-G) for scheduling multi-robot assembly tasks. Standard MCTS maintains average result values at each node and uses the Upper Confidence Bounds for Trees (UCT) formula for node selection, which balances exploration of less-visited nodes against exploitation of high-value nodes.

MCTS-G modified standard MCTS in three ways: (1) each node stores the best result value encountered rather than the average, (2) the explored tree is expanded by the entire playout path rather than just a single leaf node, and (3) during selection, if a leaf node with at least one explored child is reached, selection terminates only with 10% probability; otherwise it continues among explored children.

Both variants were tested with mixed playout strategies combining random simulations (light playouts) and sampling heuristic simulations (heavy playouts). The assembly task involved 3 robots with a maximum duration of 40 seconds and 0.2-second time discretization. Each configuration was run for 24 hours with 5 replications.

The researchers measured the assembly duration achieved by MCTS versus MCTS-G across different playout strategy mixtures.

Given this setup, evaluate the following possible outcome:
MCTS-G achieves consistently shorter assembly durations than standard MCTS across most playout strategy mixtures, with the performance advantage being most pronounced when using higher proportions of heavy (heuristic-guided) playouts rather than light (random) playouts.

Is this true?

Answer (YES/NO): NO